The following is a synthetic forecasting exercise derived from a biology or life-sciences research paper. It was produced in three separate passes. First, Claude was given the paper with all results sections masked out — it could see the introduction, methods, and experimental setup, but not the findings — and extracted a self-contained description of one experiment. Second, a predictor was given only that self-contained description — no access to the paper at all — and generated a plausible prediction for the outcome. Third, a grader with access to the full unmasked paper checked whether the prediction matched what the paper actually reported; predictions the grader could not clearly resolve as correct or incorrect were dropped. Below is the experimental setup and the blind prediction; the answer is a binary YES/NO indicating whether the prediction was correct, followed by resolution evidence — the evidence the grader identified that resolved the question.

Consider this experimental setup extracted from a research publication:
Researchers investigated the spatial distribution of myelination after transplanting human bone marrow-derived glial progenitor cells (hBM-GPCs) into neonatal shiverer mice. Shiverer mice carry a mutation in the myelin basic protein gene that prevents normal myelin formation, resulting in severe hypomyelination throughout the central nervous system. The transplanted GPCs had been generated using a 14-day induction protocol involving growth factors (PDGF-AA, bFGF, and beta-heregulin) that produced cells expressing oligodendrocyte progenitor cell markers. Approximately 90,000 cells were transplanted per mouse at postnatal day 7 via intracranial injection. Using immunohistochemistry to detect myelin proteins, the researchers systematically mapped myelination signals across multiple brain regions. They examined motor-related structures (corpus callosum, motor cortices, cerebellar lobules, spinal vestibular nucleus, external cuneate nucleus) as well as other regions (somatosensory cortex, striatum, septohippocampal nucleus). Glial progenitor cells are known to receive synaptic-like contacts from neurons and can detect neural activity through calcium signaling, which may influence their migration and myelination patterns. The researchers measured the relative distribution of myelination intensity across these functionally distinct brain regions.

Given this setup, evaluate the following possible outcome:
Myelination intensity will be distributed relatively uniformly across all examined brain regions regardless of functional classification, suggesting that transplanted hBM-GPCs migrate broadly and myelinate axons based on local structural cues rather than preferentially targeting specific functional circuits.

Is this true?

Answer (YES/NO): NO